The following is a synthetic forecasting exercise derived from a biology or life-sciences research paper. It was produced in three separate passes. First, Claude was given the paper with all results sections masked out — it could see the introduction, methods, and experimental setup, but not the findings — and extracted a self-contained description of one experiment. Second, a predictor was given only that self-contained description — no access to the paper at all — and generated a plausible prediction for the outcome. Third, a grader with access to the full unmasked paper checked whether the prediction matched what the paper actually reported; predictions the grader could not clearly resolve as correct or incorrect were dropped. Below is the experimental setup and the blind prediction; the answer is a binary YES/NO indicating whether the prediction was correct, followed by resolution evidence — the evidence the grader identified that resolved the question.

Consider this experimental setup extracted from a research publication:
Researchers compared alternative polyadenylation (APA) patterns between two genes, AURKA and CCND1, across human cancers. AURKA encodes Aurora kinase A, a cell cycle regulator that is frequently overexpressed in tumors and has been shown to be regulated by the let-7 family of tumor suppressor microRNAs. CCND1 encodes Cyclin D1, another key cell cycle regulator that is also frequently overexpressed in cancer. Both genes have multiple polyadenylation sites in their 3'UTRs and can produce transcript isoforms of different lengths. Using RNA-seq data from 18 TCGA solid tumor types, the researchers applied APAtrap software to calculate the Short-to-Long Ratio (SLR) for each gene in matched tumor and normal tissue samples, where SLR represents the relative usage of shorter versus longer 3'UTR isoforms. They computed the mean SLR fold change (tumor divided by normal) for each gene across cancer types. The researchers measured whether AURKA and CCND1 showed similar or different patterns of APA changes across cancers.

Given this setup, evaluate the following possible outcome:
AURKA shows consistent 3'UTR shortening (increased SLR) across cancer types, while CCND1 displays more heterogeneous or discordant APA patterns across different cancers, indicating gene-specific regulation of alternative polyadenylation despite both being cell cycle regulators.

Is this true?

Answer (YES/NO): NO